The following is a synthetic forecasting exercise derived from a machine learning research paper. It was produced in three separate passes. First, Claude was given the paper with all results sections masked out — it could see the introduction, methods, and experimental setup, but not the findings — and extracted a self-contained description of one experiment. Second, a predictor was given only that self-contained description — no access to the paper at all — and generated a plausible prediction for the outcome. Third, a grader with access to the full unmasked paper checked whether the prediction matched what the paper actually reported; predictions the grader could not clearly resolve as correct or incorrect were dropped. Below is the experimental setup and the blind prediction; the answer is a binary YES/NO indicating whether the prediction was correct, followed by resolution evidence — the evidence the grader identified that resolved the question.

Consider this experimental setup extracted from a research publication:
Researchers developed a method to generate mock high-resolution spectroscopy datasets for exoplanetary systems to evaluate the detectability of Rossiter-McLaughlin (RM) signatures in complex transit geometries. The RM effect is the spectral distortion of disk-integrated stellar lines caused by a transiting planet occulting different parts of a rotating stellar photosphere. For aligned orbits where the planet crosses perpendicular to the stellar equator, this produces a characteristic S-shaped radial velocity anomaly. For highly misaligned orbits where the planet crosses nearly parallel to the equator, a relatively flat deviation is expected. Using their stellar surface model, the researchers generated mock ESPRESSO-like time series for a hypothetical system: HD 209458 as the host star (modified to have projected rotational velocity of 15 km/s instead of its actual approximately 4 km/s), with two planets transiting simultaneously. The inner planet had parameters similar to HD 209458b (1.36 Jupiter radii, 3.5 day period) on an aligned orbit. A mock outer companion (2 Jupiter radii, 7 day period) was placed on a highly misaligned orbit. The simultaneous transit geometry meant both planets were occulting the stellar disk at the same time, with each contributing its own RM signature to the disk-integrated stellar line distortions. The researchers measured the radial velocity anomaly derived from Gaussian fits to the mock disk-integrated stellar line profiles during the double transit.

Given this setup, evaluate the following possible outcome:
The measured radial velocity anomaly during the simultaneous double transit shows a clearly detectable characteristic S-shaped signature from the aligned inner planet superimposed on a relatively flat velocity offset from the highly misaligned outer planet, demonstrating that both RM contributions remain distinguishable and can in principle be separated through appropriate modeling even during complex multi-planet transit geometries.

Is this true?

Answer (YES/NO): YES